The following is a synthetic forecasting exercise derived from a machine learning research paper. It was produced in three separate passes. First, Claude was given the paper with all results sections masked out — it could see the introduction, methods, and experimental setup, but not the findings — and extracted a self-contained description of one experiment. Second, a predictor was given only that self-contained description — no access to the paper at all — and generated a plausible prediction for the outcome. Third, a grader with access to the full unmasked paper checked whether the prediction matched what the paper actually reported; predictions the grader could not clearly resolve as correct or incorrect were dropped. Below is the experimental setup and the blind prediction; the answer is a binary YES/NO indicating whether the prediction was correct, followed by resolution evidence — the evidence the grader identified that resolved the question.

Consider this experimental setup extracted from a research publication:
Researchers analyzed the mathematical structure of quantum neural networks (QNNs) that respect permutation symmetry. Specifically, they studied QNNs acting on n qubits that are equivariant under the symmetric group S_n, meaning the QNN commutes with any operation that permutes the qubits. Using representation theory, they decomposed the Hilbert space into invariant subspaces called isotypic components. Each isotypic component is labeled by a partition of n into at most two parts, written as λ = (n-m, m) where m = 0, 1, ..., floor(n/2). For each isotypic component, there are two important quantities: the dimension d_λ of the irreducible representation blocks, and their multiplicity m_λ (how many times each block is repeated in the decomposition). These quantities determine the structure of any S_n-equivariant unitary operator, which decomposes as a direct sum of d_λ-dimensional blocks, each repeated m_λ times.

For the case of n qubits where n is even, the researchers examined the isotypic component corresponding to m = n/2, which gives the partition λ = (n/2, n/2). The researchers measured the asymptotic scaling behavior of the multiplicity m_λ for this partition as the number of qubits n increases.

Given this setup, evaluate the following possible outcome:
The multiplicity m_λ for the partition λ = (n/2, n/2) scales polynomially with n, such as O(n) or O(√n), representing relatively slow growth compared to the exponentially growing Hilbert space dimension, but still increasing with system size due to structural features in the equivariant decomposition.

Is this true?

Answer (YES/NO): NO